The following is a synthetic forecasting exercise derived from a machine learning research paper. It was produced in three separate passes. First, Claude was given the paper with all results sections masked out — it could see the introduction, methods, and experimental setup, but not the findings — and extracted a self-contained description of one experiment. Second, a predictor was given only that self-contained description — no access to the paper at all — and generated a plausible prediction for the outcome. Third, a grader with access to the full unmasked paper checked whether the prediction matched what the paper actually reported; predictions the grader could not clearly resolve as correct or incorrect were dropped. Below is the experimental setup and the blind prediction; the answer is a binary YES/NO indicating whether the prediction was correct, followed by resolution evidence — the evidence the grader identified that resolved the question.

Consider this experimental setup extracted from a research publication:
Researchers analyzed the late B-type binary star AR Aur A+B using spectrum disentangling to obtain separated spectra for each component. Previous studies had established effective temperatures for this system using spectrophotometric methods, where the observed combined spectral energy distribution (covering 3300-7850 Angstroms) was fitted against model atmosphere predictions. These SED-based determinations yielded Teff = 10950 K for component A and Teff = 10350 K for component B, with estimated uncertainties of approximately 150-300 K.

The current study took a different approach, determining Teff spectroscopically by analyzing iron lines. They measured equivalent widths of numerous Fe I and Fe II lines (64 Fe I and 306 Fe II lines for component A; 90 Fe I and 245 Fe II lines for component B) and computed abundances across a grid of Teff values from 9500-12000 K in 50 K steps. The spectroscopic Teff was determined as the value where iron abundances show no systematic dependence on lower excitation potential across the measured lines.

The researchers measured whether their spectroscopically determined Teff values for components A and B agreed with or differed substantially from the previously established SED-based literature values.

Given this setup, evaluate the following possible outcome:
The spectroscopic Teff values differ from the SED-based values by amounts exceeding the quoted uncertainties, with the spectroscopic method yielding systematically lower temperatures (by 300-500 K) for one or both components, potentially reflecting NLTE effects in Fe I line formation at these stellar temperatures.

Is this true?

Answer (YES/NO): NO